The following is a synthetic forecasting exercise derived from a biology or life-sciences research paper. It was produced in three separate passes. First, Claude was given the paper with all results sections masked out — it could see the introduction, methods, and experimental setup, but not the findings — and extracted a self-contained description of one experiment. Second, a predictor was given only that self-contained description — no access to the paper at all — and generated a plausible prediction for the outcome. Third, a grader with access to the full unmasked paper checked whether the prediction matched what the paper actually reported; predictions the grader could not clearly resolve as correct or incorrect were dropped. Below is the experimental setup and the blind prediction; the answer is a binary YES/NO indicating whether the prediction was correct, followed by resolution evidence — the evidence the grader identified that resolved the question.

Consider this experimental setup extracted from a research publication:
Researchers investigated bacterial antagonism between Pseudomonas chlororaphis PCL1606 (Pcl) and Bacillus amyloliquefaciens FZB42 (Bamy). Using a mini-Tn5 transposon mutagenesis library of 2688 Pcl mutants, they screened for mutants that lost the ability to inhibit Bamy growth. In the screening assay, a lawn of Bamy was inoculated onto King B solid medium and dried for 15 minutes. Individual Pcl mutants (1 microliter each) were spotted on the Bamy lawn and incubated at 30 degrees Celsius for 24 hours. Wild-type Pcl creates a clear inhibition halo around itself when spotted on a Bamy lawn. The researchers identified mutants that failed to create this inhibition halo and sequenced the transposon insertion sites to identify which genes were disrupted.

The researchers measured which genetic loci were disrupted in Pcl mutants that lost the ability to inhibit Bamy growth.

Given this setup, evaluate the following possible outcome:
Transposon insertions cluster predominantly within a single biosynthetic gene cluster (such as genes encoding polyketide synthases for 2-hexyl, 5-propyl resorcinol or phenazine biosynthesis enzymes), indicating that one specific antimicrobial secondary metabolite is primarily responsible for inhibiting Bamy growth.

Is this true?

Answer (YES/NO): NO